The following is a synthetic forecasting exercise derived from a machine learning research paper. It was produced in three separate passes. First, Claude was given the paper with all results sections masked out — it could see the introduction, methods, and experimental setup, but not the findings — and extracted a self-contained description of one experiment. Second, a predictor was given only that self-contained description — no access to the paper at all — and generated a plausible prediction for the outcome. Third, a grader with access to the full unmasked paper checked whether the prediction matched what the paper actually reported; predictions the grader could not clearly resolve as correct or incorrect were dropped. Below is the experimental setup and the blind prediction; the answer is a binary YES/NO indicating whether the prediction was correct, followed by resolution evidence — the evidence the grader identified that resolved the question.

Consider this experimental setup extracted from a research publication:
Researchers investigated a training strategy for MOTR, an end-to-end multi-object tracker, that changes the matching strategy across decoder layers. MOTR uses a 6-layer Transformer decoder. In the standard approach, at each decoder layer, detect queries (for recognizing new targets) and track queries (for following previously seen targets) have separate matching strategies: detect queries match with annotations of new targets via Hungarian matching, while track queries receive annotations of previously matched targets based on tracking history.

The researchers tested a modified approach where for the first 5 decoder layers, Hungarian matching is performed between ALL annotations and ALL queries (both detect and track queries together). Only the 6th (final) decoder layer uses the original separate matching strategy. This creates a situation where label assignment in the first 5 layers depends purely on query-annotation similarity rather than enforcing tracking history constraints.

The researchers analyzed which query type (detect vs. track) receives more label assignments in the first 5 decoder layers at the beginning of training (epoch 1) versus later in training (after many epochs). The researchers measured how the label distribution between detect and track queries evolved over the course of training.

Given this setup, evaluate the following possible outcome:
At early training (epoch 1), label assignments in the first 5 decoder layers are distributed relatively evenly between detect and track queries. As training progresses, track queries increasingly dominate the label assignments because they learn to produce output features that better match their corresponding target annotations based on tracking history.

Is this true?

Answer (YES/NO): NO